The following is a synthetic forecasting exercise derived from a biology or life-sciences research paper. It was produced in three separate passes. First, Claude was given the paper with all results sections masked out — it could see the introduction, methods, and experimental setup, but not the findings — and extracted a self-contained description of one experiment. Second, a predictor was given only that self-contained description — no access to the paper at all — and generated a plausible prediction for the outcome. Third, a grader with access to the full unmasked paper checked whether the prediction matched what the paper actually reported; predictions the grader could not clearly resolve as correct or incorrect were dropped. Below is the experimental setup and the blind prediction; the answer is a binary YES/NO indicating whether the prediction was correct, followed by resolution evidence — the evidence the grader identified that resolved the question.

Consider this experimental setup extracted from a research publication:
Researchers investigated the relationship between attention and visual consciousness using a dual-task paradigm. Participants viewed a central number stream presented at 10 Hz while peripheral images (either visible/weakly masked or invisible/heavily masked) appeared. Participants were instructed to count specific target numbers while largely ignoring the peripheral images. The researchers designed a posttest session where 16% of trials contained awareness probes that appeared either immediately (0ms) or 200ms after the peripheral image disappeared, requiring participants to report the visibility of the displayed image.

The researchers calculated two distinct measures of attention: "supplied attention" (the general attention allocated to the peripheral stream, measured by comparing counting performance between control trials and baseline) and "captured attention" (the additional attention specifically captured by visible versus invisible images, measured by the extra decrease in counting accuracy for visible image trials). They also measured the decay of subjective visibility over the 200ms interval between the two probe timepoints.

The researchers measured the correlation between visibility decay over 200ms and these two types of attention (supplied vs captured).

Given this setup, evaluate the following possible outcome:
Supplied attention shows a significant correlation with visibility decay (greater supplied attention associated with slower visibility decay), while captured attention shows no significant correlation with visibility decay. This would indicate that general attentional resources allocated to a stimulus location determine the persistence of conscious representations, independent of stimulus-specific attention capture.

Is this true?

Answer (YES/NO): NO